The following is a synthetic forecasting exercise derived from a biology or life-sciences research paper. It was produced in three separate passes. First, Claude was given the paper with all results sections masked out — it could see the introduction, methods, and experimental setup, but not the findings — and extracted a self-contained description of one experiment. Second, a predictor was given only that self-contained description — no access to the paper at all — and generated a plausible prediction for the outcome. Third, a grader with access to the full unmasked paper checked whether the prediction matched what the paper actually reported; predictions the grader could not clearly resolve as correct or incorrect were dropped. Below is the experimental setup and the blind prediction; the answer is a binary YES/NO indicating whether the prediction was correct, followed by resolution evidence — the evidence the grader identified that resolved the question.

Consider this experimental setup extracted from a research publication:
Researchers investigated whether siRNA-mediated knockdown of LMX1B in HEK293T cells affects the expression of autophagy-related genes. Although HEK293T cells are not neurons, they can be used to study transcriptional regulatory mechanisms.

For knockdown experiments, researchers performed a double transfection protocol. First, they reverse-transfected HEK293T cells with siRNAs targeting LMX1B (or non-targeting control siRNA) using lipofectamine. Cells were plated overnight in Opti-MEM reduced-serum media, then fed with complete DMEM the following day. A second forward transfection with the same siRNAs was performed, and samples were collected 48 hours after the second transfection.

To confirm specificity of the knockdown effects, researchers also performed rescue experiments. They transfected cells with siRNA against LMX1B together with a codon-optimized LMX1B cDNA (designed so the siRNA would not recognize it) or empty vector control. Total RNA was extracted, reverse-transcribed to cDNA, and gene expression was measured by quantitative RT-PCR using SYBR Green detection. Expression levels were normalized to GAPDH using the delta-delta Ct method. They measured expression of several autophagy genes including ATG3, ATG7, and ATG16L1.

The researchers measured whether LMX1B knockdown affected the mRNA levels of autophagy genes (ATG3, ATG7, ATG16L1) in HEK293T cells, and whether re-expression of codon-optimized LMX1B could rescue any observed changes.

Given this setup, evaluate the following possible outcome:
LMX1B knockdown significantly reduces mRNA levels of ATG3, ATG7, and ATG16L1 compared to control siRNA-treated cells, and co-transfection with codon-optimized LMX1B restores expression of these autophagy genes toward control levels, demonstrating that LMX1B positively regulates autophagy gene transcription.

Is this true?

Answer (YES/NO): YES